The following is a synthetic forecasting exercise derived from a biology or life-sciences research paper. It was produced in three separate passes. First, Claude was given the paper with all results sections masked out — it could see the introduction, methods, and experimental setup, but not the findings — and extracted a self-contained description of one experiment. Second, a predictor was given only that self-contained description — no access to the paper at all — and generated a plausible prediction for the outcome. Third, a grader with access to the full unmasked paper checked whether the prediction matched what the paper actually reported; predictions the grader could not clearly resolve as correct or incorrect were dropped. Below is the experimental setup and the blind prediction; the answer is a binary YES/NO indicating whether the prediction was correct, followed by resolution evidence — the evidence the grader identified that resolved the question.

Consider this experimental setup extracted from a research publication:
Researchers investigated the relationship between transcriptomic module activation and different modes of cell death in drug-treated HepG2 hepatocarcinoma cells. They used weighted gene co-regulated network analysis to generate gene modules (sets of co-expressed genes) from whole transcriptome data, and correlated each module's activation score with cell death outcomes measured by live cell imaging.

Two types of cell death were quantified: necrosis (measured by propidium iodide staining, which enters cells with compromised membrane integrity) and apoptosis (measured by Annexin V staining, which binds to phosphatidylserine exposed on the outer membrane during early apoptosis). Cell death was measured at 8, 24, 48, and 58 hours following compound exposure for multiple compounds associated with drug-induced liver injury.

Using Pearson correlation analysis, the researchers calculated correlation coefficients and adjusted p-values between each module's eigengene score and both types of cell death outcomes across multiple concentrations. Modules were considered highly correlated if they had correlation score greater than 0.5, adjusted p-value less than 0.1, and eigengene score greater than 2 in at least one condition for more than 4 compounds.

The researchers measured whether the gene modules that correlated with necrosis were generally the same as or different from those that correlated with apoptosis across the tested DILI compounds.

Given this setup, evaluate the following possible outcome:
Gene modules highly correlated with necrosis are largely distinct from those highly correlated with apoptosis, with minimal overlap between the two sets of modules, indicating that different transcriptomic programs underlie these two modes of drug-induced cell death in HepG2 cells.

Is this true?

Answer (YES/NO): NO